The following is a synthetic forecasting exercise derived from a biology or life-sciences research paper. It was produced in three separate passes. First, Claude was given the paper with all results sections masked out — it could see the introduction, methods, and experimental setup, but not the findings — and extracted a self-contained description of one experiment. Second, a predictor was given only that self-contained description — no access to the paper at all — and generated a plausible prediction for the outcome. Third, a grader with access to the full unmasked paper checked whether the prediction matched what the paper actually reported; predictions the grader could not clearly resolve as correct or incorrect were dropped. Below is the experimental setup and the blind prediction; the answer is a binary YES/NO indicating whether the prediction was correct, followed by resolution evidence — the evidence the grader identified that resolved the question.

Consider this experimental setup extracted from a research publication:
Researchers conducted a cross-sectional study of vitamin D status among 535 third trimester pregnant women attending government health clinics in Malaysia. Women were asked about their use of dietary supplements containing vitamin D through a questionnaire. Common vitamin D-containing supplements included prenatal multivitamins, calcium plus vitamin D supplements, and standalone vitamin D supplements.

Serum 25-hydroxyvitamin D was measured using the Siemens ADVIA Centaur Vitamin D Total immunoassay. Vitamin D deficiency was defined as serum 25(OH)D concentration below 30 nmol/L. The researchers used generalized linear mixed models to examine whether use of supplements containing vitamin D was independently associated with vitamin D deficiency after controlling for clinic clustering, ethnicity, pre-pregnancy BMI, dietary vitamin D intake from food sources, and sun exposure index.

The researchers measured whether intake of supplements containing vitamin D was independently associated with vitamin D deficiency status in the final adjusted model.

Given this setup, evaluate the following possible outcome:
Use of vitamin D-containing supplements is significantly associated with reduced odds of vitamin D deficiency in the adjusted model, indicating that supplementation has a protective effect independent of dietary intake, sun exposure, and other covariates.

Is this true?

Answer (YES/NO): NO